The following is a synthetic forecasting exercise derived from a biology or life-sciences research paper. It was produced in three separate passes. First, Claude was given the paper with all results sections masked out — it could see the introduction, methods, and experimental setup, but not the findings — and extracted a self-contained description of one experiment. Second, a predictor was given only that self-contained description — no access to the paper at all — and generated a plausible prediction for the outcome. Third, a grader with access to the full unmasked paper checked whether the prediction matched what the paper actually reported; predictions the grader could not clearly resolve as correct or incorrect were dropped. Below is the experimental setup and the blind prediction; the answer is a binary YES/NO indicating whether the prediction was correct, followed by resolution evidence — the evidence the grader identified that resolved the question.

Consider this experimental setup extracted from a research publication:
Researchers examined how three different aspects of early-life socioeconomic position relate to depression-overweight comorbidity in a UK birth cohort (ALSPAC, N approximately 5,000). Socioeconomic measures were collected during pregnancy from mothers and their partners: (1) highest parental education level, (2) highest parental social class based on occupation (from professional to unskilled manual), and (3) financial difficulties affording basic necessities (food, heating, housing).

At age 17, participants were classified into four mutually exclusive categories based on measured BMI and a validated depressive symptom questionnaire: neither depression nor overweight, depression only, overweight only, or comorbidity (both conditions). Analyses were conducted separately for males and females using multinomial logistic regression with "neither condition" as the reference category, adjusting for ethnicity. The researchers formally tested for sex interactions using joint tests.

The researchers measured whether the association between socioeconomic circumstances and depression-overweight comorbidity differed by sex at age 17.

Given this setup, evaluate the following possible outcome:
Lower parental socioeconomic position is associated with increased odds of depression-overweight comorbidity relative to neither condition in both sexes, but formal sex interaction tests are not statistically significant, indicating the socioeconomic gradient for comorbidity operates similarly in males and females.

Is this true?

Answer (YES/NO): YES